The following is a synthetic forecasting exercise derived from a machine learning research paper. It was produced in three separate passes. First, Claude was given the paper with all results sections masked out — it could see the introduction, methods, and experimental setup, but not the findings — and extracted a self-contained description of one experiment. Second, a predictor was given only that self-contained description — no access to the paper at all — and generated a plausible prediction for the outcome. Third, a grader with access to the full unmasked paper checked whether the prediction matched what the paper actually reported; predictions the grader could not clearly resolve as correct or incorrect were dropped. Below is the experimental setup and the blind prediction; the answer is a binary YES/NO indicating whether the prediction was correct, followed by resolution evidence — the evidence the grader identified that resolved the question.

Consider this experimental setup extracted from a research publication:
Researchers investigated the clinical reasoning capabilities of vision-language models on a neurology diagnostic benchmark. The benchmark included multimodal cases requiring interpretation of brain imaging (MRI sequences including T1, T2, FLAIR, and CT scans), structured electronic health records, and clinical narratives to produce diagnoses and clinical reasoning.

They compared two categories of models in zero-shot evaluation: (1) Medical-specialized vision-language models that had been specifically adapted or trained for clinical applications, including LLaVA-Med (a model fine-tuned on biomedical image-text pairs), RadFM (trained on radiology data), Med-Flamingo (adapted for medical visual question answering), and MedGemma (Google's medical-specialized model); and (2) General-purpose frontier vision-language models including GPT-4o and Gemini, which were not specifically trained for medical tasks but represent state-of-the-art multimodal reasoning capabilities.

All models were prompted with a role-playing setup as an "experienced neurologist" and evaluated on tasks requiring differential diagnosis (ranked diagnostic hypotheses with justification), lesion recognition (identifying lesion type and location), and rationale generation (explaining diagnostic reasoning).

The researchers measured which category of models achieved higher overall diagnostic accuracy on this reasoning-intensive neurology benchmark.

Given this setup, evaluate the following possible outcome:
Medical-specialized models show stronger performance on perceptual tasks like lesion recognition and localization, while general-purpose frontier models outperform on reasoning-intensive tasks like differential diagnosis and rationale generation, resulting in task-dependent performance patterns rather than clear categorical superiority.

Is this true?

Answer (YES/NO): NO